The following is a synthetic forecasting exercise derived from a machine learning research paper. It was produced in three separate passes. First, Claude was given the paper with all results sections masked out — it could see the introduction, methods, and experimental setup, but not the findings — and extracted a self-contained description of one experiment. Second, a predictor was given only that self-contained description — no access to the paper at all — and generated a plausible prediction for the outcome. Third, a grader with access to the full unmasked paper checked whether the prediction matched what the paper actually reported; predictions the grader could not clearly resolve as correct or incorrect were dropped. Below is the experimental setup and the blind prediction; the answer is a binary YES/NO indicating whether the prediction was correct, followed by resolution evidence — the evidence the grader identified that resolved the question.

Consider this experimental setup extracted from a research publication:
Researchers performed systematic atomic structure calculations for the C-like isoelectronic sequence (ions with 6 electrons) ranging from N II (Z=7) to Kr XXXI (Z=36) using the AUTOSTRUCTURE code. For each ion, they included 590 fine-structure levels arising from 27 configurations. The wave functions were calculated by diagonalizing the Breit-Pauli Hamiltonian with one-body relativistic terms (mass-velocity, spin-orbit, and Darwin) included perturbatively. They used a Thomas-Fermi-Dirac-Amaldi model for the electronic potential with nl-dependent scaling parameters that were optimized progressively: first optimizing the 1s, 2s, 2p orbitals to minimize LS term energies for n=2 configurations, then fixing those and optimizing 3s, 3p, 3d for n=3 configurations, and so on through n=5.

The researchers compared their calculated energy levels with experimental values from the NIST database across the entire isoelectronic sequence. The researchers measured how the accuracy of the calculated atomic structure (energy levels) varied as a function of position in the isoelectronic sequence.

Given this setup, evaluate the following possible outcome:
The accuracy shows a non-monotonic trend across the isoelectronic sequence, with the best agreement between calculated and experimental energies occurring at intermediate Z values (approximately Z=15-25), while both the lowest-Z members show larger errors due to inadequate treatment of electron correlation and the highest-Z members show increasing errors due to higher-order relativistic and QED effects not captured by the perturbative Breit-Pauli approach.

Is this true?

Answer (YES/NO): NO